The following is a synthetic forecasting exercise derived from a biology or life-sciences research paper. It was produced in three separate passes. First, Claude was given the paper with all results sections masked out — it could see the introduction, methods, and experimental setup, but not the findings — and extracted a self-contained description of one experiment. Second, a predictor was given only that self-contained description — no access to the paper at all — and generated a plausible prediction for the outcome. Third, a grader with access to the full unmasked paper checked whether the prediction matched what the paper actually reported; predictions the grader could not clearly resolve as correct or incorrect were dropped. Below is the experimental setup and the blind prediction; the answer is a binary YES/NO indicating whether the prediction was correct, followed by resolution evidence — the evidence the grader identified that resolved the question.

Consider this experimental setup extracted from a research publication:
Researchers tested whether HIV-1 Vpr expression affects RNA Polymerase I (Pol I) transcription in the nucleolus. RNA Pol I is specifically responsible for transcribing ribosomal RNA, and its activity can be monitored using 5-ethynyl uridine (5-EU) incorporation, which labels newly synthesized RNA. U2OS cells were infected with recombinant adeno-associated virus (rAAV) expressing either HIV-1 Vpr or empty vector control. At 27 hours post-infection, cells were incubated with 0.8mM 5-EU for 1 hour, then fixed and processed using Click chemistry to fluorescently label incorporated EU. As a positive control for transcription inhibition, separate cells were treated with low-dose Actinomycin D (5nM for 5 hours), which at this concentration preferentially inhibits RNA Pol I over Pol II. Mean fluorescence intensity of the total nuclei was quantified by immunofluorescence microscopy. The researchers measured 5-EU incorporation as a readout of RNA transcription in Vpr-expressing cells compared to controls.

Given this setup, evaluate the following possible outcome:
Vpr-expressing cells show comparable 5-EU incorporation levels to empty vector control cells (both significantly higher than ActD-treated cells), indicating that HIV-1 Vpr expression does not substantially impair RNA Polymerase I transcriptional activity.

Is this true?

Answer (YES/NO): NO